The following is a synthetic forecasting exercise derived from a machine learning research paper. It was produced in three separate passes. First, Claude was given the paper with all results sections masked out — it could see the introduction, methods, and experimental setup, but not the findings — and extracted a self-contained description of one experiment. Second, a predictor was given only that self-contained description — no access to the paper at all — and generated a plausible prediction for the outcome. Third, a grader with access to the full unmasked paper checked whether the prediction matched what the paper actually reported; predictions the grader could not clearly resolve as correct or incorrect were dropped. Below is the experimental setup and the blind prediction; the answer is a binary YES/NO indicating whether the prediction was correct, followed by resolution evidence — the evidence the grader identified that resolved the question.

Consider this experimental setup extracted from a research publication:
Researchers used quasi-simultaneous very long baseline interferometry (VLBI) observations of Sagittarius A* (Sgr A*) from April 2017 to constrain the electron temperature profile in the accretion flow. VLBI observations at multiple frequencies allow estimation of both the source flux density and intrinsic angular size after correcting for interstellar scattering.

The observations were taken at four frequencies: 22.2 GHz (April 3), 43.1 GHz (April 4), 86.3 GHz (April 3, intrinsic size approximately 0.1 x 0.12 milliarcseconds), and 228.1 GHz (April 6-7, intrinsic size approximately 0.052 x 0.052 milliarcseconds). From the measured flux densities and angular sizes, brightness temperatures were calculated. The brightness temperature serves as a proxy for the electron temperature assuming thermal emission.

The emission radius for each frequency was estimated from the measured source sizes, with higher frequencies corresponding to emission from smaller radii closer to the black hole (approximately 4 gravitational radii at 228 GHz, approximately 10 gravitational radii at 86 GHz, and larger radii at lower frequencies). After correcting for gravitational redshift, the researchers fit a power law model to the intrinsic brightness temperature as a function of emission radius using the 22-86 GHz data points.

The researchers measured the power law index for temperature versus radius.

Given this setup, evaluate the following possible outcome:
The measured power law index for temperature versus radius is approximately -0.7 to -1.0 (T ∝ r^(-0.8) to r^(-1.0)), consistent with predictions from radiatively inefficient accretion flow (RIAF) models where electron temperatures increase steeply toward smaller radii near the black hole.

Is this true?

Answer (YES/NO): YES